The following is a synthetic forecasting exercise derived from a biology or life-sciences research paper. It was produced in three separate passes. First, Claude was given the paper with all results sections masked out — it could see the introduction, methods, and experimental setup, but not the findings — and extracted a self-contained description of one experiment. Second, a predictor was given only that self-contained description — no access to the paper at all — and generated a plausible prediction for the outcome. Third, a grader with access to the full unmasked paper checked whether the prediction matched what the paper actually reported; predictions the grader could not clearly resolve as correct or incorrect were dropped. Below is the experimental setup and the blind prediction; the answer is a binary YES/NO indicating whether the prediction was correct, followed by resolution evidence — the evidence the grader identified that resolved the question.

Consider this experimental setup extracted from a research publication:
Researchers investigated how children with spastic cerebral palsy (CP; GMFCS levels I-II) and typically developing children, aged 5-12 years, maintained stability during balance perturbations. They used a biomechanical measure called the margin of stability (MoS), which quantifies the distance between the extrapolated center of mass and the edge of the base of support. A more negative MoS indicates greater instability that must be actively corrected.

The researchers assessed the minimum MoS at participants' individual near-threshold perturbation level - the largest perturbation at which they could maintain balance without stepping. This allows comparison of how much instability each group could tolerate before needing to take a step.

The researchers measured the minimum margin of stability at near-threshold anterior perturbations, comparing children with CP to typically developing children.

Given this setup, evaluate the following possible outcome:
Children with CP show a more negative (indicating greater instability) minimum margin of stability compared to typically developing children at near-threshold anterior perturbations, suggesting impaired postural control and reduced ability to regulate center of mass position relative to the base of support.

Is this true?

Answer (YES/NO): NO